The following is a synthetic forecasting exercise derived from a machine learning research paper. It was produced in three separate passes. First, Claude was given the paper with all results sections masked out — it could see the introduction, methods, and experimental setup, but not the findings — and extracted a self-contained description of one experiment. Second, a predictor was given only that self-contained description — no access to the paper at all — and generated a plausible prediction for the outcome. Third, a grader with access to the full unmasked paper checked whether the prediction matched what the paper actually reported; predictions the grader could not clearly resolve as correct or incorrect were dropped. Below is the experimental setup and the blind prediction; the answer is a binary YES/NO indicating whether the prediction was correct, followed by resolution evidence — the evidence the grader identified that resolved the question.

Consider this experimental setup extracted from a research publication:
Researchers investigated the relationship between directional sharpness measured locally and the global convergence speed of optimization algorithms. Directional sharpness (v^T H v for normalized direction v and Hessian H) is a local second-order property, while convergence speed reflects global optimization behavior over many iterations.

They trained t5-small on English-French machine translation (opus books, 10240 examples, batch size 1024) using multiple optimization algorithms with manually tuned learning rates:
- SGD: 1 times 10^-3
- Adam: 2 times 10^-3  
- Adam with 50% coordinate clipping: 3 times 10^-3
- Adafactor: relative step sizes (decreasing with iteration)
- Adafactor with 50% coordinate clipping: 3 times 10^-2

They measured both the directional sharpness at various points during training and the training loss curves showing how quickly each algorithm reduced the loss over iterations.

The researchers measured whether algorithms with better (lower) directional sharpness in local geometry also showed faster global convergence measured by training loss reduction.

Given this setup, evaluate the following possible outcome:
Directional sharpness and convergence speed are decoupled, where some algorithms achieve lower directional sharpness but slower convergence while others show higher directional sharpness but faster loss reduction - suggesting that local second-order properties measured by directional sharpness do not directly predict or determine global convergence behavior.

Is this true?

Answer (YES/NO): NO